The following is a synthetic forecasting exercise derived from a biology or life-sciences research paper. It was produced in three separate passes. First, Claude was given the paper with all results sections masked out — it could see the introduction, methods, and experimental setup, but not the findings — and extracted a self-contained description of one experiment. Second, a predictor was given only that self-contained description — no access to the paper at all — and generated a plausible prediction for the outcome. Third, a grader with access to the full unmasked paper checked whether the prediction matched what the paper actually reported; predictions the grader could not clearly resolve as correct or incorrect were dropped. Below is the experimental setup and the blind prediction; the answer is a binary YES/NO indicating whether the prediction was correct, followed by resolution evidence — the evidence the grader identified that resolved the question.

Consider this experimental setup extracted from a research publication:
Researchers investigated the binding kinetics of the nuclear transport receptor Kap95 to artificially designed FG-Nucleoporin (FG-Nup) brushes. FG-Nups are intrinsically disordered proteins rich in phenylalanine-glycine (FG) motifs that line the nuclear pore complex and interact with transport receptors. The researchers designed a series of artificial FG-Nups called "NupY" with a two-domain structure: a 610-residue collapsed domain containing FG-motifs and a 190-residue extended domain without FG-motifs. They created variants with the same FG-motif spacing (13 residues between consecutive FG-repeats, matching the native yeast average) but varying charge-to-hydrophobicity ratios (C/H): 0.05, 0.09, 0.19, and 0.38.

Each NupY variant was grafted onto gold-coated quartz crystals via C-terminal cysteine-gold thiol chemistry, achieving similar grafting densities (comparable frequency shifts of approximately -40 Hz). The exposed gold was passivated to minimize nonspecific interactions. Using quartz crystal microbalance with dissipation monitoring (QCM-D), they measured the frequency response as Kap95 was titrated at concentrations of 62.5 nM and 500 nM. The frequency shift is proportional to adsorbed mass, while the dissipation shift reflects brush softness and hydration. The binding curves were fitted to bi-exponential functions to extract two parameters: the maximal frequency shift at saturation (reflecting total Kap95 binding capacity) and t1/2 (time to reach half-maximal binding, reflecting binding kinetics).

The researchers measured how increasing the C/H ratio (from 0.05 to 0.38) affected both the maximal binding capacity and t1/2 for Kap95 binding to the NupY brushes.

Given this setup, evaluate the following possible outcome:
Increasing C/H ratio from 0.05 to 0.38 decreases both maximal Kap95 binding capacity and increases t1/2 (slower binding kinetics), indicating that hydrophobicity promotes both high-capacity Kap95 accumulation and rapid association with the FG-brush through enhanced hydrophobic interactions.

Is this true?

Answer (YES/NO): NO